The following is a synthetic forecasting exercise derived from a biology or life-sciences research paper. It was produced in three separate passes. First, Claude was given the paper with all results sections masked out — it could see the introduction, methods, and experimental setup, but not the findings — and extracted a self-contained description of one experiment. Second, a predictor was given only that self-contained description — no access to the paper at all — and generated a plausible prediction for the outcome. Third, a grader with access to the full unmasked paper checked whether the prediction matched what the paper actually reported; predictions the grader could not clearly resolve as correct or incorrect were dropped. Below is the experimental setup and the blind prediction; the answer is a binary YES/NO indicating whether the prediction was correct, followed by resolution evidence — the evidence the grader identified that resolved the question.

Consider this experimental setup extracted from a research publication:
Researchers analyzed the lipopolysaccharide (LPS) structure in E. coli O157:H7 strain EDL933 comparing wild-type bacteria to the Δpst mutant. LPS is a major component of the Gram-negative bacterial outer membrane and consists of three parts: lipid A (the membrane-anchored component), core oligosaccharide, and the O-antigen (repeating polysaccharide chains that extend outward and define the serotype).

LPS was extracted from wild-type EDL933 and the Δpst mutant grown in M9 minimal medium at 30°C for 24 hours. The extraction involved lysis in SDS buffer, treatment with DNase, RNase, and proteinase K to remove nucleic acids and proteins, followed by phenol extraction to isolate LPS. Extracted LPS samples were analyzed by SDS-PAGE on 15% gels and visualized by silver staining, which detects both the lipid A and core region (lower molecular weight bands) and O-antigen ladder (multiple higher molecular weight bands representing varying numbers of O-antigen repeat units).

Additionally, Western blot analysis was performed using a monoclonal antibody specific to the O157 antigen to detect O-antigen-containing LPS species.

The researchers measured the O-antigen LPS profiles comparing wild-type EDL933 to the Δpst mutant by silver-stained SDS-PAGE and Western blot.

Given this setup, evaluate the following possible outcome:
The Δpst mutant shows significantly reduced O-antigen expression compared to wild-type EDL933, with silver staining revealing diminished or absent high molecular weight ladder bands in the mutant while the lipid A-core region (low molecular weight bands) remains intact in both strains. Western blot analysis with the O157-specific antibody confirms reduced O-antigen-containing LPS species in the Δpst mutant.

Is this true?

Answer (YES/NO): YES